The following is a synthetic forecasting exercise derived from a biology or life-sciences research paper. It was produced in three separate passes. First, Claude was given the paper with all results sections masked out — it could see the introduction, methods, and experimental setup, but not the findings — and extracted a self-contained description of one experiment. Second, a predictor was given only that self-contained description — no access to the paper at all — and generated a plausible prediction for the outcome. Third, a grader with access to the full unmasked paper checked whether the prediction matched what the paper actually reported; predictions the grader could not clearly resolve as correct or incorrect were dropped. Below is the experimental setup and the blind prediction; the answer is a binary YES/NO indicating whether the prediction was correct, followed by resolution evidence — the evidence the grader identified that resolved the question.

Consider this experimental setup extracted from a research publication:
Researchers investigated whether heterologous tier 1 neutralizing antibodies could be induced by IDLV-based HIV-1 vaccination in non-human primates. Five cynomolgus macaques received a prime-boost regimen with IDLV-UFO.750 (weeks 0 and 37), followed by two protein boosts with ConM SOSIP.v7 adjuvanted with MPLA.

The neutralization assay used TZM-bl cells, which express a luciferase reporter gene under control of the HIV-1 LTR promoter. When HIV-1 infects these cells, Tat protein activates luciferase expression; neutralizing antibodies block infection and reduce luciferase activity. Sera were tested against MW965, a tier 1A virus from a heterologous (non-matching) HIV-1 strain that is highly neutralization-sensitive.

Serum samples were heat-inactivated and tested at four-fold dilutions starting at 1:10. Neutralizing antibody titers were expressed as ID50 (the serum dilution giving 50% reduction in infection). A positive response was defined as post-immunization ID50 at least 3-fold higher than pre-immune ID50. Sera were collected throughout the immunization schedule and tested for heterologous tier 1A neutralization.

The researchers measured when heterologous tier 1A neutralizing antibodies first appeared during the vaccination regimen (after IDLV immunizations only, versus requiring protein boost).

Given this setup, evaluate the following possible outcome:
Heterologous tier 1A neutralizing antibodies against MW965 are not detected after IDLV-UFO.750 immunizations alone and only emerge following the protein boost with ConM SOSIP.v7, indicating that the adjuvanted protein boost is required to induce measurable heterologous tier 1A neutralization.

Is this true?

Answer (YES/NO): NO